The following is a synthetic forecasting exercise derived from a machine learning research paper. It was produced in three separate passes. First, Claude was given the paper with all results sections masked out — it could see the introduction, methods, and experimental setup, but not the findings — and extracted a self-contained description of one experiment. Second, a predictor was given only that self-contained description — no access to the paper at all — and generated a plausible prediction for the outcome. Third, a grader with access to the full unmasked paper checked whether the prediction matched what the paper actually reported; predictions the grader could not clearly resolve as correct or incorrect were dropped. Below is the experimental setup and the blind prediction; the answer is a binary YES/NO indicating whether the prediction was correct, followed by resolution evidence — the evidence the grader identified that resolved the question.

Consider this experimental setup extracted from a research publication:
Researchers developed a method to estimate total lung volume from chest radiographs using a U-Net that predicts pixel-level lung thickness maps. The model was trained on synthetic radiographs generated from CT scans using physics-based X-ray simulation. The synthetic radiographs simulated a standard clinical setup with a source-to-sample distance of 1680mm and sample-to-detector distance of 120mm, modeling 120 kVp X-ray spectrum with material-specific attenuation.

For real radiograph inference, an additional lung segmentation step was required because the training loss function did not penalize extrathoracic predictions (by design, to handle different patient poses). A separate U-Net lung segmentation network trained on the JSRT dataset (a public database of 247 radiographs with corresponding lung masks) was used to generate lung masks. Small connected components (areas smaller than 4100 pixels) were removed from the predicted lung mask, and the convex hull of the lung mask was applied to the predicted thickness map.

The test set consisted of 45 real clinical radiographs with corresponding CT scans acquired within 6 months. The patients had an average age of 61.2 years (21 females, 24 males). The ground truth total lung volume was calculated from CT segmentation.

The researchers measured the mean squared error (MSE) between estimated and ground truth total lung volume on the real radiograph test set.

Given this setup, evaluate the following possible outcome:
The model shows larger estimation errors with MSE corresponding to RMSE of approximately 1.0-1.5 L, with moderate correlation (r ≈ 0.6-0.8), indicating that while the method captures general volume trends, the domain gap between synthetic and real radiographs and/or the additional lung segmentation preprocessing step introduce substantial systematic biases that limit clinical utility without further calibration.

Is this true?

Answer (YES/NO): NO